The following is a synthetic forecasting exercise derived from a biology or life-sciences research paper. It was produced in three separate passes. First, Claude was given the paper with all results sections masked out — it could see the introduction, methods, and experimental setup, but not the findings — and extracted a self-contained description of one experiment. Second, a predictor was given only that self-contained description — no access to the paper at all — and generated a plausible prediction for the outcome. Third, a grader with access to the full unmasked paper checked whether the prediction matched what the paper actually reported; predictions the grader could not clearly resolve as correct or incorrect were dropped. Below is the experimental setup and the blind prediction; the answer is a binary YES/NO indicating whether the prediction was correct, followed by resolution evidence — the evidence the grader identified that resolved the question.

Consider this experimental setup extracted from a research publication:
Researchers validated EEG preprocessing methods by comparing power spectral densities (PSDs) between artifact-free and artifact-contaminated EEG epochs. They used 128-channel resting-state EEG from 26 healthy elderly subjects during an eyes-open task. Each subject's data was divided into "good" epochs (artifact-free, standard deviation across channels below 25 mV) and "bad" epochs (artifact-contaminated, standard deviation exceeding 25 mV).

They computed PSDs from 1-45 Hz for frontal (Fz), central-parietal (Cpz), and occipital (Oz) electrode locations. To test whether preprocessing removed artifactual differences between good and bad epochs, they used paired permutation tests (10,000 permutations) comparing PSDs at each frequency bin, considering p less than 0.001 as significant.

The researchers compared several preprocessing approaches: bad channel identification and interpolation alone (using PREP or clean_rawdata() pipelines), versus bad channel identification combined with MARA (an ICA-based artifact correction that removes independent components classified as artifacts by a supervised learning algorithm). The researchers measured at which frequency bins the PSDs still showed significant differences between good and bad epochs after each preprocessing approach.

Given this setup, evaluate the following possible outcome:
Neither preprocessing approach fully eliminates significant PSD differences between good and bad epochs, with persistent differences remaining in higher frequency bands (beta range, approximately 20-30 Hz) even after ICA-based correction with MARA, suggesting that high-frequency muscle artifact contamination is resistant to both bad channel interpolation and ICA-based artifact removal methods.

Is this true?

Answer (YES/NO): NO